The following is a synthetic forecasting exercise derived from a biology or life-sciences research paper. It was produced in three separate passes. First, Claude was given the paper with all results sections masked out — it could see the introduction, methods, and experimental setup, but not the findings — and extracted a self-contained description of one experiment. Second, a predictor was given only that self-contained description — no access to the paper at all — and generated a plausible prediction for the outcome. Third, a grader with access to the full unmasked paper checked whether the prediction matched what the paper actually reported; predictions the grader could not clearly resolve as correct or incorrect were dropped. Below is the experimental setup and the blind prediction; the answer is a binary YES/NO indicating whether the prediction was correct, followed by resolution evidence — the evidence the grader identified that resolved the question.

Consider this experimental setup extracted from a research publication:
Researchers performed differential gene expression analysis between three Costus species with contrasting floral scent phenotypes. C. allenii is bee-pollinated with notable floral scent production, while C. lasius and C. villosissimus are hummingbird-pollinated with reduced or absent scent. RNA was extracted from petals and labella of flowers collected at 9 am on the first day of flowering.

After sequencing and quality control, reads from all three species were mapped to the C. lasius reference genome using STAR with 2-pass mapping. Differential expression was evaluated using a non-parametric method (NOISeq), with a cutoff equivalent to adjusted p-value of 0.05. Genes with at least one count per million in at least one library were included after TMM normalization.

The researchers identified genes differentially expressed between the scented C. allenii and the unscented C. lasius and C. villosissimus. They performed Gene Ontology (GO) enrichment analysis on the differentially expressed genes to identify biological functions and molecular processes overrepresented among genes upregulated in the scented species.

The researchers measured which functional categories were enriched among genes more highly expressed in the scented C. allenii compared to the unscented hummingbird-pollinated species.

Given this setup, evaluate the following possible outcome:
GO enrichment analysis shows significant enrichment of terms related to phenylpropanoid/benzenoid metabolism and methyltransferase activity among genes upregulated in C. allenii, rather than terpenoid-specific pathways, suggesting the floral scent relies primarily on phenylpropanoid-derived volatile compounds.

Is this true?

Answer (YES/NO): NO